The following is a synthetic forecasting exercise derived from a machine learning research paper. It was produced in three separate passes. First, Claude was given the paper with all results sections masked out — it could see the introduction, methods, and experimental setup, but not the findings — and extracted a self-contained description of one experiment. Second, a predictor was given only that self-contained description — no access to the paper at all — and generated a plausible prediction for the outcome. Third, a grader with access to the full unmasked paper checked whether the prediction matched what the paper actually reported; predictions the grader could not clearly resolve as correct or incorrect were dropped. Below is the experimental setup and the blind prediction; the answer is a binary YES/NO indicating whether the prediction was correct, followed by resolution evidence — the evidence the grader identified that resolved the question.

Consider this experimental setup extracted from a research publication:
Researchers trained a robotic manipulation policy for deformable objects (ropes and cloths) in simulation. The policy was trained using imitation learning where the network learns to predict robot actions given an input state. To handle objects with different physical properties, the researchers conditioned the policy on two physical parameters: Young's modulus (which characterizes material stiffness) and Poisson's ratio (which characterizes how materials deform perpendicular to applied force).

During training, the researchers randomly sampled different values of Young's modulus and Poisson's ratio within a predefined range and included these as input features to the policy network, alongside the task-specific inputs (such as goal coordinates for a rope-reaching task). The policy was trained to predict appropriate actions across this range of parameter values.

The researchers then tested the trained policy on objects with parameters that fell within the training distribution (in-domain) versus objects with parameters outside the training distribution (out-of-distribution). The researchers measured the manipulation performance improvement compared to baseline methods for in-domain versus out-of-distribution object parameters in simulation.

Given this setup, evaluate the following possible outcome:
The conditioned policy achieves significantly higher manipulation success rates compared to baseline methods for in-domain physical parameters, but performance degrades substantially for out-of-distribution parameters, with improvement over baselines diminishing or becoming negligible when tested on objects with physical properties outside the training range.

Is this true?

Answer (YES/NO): NO